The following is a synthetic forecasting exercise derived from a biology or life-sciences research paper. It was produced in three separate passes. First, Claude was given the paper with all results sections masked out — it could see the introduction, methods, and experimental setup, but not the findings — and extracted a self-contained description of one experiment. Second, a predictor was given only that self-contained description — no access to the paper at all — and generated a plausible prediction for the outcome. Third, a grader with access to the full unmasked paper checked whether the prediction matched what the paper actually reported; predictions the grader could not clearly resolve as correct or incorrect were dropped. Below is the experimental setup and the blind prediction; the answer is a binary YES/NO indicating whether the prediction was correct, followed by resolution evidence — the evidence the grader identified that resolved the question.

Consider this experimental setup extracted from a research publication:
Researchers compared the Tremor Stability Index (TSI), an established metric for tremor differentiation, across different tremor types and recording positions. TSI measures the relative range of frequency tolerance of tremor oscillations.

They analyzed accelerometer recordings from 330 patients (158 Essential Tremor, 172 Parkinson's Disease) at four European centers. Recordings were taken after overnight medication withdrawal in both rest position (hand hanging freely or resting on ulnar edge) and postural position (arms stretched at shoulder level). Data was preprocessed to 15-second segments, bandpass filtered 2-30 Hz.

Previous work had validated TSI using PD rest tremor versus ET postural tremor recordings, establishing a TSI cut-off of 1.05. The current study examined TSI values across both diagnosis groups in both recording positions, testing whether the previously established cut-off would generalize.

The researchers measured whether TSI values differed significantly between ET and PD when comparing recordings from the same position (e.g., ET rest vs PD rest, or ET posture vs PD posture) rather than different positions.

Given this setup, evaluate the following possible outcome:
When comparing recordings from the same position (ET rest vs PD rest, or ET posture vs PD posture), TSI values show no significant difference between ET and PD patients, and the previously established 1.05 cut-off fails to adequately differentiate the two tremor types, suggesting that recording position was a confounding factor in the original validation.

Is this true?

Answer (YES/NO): NO